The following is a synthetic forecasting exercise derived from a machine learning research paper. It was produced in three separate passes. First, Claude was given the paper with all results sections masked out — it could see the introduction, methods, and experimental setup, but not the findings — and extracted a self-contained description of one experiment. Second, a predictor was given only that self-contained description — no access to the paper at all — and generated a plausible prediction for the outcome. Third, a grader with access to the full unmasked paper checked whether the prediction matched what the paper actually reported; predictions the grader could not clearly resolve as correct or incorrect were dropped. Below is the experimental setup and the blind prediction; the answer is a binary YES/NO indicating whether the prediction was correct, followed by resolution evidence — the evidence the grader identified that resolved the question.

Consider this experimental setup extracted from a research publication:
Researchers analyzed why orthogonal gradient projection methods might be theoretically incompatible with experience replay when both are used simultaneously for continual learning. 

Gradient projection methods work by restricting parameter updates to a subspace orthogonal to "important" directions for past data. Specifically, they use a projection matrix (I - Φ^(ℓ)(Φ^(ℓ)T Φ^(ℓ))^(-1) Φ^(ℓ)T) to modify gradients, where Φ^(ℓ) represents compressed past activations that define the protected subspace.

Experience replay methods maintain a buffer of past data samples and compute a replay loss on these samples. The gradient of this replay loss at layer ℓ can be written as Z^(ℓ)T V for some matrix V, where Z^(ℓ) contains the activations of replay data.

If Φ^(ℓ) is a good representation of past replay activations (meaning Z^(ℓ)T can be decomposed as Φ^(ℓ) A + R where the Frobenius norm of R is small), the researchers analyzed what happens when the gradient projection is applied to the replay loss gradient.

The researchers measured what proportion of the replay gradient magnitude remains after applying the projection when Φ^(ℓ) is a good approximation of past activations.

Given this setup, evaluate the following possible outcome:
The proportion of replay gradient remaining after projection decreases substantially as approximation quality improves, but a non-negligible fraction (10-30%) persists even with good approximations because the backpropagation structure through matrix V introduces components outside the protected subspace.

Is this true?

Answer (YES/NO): NO